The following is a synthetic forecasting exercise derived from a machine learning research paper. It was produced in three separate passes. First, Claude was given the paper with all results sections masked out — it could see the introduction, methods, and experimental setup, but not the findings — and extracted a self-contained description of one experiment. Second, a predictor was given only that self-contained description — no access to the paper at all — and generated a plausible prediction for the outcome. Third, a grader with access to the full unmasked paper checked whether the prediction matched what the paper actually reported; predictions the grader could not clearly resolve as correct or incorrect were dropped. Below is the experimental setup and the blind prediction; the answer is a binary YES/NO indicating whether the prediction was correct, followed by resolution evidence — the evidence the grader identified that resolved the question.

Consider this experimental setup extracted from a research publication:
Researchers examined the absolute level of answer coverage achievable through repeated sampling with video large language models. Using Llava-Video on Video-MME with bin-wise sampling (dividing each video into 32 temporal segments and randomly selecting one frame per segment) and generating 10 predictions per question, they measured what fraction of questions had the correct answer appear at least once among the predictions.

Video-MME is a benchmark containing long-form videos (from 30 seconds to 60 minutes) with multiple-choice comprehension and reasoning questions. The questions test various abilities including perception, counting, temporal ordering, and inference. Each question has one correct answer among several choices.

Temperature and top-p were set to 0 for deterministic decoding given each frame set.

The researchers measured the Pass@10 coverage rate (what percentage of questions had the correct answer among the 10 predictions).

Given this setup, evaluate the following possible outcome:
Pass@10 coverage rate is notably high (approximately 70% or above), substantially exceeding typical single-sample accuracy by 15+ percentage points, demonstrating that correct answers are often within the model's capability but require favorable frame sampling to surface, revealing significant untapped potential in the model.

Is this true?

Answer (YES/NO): YES